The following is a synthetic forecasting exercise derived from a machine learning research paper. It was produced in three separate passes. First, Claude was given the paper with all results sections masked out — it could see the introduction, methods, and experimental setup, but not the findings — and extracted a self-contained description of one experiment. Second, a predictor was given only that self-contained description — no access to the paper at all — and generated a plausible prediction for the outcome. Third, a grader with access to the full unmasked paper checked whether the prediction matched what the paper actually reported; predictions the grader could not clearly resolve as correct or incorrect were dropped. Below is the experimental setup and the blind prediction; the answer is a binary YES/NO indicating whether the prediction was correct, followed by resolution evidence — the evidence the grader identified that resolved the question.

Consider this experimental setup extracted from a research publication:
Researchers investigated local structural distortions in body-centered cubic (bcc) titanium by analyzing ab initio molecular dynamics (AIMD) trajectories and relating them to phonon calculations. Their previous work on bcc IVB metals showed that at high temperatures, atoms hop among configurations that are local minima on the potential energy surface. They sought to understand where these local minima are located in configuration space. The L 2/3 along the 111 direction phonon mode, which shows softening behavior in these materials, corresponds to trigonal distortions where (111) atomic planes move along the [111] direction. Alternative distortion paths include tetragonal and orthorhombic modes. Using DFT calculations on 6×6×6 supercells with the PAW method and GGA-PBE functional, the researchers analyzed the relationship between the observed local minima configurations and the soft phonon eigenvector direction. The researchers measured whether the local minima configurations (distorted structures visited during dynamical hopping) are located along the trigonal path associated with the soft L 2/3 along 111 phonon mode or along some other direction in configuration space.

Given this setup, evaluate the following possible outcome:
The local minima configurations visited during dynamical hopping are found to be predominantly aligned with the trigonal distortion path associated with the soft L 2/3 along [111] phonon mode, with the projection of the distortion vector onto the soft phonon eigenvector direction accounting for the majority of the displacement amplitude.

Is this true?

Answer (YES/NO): YES